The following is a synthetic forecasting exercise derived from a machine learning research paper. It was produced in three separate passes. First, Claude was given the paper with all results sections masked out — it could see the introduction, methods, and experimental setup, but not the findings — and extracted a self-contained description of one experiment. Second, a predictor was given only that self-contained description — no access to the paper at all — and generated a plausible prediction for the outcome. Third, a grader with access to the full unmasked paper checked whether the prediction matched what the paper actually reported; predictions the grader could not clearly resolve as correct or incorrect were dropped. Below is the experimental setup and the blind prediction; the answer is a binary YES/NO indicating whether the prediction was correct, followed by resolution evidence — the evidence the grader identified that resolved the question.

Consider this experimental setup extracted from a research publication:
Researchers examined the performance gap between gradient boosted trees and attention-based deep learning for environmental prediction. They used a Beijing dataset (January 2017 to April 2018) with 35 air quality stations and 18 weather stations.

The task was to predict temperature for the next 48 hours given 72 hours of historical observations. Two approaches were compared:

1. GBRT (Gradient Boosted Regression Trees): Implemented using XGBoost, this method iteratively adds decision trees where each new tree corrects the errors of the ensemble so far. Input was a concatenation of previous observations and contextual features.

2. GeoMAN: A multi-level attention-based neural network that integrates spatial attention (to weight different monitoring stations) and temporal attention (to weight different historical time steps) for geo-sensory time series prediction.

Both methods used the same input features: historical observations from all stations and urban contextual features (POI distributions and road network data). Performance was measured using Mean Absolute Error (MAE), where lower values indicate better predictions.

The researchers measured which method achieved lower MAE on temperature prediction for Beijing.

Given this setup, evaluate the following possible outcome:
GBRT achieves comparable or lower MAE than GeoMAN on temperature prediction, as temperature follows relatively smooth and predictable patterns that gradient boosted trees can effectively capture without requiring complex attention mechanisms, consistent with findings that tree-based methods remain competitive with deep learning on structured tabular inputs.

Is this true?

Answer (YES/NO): NO